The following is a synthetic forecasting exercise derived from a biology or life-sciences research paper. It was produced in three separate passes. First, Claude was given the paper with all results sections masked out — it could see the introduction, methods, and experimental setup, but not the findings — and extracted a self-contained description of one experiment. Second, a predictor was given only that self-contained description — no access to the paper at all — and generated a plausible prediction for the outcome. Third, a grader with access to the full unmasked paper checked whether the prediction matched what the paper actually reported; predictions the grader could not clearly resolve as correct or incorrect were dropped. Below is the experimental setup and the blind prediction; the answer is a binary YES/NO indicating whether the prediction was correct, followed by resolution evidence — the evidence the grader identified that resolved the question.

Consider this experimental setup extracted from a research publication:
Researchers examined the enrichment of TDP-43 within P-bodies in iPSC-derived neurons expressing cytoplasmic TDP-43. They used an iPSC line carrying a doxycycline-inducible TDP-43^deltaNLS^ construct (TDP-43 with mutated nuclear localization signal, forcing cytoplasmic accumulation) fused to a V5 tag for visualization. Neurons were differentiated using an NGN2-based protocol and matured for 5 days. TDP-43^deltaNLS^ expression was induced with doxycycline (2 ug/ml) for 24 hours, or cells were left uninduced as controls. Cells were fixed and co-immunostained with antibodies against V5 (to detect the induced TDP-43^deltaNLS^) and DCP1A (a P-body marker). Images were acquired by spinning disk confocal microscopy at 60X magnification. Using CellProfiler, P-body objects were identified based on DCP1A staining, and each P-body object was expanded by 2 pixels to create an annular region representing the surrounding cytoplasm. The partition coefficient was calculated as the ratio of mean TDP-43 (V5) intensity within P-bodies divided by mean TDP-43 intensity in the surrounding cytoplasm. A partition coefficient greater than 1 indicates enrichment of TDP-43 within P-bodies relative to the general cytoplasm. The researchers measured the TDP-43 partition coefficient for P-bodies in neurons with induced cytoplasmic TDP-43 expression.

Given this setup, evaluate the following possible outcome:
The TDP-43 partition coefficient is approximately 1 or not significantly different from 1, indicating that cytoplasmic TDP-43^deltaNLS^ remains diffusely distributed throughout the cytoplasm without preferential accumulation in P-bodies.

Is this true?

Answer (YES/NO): NO